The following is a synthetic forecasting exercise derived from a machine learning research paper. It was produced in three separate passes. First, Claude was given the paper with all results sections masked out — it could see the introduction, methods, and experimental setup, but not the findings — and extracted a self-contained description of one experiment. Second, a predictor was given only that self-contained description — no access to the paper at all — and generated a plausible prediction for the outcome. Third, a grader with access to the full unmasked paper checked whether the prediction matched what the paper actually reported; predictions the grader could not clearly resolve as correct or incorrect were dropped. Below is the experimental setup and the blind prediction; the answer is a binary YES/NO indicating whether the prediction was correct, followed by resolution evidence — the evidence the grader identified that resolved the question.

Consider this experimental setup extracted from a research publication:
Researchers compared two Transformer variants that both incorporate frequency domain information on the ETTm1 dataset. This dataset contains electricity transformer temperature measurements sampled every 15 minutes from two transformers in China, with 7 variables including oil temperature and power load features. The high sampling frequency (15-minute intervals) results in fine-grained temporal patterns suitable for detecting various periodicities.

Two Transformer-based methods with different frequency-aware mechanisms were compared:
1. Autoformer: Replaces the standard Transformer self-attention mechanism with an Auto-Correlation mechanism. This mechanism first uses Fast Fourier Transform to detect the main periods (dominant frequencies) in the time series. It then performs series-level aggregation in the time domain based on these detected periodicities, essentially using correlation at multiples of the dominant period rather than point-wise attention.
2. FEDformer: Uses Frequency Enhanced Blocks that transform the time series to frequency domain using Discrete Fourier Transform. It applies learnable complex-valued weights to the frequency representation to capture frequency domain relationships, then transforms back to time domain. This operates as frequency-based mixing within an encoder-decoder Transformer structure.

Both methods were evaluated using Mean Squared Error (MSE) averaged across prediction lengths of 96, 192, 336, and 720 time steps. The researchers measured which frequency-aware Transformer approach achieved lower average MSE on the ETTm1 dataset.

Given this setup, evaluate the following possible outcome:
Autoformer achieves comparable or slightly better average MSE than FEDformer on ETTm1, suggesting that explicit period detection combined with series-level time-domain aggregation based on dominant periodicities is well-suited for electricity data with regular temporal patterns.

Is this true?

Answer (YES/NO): NO